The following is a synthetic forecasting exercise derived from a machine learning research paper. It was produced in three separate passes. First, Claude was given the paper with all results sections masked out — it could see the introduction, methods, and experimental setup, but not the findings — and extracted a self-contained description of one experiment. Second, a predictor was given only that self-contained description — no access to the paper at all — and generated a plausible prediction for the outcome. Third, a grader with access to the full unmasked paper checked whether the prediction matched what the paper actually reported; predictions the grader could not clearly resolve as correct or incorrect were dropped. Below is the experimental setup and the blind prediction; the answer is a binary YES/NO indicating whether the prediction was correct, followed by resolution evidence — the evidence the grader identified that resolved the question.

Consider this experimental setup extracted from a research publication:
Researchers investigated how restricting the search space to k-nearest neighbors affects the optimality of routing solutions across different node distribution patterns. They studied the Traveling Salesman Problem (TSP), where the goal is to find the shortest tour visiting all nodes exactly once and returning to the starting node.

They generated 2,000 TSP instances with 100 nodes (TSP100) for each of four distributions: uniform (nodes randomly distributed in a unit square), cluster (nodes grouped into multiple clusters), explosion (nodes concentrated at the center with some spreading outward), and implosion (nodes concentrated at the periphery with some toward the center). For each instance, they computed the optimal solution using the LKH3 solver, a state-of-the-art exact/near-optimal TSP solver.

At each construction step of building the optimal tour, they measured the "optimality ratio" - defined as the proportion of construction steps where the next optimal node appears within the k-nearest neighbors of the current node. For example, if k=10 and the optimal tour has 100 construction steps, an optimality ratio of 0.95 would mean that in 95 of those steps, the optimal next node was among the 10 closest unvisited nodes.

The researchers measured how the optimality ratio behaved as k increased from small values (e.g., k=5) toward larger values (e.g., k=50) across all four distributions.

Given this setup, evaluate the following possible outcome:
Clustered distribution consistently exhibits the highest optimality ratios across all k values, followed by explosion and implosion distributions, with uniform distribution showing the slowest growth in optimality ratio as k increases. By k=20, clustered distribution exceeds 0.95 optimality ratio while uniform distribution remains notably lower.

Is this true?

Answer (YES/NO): NO